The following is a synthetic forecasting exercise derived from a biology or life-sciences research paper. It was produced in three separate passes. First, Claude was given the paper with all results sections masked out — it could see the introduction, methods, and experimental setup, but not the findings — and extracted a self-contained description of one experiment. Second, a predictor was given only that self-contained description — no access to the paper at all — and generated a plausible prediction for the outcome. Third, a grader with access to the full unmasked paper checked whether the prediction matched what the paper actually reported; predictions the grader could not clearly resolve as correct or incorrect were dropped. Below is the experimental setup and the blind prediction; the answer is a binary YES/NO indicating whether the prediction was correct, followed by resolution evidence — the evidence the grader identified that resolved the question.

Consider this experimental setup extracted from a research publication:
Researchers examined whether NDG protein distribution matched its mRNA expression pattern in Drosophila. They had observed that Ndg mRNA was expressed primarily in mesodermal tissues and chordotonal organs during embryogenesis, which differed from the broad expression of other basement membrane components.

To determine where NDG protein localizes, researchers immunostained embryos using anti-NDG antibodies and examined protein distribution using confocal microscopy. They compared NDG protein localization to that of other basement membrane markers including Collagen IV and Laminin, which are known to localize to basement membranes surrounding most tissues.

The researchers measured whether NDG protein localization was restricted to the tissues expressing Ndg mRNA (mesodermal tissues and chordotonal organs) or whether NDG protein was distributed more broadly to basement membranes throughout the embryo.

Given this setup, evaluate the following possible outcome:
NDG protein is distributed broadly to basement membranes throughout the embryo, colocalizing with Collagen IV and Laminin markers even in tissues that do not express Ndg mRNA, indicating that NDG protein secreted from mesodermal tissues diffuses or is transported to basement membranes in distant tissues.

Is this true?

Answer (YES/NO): YES